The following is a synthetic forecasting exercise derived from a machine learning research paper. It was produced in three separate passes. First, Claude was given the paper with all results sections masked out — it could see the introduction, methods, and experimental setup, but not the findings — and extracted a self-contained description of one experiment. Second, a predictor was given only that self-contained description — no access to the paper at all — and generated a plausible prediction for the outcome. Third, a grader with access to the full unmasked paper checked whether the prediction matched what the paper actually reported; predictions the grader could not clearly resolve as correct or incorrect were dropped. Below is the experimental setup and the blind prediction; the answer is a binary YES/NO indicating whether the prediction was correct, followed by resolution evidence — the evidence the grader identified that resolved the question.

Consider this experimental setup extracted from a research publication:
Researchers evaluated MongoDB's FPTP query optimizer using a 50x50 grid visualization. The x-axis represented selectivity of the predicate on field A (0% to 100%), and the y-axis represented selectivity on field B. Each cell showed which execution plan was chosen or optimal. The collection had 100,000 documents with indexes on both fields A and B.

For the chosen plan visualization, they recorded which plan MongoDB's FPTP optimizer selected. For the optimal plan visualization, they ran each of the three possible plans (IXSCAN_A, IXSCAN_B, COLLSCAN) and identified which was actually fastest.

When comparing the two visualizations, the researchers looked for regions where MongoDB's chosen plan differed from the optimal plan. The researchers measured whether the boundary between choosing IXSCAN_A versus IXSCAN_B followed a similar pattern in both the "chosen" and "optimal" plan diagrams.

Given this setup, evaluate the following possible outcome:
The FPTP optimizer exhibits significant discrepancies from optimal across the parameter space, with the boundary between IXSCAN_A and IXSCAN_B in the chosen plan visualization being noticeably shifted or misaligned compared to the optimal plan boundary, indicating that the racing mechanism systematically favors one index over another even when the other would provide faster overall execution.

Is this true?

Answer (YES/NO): NO